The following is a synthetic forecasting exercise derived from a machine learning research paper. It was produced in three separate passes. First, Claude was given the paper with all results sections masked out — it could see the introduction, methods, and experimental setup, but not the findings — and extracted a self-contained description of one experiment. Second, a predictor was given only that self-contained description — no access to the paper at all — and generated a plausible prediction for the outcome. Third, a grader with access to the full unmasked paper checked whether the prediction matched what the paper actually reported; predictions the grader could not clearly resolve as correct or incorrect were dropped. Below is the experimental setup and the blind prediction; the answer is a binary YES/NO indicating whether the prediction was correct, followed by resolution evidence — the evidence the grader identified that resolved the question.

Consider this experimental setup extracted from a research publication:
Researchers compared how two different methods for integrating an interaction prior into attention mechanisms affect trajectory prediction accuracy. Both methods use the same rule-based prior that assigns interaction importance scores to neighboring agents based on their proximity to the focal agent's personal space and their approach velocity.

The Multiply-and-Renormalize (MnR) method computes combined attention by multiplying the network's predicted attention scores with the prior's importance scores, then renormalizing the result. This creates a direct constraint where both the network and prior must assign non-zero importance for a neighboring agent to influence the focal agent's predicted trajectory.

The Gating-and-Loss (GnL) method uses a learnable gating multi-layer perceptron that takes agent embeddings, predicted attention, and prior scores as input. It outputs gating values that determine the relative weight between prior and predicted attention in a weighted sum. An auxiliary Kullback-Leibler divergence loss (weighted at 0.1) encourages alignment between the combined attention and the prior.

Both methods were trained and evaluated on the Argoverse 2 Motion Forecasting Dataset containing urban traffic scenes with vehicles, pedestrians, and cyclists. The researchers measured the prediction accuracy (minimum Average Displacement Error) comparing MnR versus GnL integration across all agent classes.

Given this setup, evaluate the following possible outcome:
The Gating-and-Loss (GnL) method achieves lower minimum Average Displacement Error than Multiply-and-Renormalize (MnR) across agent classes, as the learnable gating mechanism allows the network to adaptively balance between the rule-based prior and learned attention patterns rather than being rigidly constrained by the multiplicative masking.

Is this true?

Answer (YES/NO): NO